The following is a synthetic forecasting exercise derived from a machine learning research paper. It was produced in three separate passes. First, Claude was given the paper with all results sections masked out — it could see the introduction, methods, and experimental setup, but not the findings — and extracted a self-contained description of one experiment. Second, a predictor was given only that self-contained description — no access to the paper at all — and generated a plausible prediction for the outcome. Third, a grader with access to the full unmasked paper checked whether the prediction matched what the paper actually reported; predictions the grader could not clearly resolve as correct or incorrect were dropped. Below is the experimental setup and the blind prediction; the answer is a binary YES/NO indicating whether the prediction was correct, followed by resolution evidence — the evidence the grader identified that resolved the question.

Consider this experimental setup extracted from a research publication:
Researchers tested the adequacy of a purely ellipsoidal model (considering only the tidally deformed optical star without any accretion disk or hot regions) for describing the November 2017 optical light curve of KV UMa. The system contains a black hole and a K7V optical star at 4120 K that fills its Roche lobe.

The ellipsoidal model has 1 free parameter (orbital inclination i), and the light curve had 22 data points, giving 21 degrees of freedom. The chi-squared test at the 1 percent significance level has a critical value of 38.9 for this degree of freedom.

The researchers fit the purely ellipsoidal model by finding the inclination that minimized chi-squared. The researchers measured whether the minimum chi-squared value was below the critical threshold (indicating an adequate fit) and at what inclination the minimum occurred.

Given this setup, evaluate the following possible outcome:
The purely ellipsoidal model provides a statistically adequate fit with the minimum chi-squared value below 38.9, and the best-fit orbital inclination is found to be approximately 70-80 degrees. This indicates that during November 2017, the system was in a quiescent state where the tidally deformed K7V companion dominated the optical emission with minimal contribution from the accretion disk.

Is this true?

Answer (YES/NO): NO